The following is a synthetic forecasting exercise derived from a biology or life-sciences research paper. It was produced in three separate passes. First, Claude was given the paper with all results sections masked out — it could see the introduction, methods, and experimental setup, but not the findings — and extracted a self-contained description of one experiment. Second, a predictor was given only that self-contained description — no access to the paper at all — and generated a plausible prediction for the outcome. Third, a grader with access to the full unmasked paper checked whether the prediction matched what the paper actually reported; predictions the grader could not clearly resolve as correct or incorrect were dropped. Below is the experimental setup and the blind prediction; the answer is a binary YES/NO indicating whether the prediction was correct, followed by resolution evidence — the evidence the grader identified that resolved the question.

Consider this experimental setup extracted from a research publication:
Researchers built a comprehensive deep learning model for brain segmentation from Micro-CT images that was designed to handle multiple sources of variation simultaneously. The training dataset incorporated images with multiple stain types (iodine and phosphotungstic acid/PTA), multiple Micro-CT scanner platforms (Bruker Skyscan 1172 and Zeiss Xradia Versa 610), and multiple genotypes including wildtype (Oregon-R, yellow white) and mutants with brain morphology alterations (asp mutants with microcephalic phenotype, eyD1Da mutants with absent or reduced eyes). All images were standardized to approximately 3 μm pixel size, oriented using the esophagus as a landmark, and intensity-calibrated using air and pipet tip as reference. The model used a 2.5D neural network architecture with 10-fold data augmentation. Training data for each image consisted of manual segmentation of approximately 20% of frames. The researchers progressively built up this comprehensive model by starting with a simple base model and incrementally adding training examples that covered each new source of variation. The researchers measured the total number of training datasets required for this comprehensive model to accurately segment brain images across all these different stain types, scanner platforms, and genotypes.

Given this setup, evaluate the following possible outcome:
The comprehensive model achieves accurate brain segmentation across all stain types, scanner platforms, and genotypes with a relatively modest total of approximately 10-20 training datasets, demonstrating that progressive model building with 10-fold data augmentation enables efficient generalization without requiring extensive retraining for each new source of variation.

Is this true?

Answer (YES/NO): NO